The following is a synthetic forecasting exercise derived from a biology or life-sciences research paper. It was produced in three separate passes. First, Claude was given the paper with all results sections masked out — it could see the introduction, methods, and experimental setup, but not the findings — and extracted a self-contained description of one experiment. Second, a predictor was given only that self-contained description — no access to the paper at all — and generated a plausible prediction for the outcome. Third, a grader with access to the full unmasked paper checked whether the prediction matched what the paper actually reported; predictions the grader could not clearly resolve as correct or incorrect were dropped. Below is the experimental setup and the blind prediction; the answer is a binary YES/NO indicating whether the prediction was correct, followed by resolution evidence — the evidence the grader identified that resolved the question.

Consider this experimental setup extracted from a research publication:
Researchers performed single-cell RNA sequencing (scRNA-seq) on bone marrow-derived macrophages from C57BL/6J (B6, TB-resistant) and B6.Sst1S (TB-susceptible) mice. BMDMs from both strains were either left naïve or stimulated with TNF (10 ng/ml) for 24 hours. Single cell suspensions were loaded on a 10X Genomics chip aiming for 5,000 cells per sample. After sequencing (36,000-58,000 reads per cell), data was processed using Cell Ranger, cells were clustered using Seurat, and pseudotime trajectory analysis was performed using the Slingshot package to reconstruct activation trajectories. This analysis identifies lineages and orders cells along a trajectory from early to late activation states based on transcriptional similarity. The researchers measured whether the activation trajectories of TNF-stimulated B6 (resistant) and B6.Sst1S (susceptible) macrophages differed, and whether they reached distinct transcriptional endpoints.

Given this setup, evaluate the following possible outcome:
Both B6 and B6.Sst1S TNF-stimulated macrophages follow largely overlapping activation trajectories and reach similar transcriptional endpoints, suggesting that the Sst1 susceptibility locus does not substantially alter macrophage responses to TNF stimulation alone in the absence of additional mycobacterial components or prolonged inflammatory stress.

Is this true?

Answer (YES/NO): NO